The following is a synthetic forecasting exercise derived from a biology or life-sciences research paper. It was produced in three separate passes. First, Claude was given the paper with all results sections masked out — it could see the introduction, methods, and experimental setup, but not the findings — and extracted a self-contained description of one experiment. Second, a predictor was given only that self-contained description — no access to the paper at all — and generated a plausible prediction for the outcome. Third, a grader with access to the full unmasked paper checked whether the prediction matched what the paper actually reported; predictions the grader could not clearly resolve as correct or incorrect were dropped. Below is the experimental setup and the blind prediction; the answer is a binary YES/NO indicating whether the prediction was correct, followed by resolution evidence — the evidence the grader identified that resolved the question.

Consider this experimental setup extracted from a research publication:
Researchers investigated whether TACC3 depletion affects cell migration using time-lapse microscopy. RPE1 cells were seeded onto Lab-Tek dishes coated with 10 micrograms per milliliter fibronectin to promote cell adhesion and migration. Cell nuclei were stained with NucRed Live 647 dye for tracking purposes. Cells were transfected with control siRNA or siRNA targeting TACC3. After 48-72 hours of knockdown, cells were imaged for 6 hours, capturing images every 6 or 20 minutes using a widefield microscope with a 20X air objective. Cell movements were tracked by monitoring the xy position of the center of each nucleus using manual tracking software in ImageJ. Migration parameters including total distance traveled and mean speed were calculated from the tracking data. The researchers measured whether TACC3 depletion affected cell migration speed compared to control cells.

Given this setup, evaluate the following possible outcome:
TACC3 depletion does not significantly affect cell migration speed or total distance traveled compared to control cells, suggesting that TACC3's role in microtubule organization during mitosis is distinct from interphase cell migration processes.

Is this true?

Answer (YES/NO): NO